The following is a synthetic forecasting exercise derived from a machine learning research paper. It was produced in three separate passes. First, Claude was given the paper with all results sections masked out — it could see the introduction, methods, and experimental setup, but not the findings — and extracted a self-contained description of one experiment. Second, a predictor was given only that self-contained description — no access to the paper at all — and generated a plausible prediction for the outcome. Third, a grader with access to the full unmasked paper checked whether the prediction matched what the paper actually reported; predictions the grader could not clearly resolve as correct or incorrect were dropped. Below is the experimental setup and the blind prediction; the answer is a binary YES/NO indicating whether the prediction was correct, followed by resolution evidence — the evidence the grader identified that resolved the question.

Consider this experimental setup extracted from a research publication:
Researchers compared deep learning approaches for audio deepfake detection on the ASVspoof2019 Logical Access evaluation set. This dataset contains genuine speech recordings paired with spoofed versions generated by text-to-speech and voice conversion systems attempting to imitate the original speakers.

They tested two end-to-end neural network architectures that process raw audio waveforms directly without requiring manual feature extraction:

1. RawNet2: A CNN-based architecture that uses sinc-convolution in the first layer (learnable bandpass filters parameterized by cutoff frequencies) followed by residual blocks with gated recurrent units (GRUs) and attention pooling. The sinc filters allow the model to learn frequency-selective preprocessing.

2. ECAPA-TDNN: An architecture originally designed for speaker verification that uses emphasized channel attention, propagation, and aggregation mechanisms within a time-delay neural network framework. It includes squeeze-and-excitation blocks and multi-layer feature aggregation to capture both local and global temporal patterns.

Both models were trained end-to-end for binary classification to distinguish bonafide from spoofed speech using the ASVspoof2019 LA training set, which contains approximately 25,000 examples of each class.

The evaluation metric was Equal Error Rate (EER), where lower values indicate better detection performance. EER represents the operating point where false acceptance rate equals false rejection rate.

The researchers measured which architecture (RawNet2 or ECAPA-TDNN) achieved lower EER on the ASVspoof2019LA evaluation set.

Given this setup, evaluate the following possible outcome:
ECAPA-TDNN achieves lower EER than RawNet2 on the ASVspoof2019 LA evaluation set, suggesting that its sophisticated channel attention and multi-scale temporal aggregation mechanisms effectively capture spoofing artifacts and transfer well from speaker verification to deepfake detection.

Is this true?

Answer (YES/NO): YES